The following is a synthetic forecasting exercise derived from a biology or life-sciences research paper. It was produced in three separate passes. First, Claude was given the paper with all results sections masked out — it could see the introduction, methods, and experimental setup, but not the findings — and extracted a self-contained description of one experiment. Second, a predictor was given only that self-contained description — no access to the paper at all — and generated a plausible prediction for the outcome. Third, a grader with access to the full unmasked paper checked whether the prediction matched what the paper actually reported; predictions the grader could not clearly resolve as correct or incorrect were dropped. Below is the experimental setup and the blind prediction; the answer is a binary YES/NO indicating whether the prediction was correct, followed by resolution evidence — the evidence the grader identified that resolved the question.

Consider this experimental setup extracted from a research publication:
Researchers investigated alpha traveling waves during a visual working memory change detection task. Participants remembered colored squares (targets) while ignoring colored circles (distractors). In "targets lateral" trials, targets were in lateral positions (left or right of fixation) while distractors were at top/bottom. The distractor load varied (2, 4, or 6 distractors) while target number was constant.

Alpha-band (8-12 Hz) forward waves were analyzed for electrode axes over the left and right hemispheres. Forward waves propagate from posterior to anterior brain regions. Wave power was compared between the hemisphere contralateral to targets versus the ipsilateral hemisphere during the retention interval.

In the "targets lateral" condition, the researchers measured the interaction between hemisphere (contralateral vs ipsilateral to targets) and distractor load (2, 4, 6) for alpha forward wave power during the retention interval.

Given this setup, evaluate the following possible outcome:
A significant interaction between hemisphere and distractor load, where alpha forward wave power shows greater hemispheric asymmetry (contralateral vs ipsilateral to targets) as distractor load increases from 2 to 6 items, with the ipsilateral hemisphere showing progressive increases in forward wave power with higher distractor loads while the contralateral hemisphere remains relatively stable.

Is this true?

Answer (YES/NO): NO